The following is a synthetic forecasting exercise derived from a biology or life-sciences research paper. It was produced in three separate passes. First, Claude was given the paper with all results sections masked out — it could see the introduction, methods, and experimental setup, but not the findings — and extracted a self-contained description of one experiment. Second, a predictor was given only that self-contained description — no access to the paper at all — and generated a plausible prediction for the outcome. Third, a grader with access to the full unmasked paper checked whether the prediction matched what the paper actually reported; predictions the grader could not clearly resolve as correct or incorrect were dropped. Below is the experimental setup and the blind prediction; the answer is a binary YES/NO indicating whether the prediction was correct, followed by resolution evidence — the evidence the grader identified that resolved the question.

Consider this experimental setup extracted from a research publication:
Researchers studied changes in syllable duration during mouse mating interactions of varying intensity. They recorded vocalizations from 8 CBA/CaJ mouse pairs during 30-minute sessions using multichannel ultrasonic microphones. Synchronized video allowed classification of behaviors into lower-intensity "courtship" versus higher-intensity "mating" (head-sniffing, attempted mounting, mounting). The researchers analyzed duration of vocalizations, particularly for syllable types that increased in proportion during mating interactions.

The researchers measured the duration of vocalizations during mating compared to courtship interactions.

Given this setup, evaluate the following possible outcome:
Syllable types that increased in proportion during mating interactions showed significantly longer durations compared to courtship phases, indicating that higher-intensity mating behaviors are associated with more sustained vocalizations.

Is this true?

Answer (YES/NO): YES